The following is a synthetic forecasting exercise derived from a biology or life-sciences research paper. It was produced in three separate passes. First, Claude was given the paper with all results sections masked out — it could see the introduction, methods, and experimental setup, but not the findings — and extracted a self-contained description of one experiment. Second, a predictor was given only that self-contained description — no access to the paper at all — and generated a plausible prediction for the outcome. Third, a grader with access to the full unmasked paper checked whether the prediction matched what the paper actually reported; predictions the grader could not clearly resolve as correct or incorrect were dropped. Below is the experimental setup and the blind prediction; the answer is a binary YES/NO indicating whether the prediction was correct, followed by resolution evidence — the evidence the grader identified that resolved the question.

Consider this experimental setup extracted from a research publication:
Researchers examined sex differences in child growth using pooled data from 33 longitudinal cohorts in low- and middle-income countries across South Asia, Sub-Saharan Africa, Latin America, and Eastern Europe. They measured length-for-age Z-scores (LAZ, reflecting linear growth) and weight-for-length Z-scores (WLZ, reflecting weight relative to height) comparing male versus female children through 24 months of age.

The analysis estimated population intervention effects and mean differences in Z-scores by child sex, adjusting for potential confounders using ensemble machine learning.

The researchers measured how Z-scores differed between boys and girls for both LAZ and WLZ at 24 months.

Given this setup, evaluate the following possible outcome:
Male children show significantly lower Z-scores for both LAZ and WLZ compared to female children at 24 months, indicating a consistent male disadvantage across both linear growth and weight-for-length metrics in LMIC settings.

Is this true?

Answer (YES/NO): YES